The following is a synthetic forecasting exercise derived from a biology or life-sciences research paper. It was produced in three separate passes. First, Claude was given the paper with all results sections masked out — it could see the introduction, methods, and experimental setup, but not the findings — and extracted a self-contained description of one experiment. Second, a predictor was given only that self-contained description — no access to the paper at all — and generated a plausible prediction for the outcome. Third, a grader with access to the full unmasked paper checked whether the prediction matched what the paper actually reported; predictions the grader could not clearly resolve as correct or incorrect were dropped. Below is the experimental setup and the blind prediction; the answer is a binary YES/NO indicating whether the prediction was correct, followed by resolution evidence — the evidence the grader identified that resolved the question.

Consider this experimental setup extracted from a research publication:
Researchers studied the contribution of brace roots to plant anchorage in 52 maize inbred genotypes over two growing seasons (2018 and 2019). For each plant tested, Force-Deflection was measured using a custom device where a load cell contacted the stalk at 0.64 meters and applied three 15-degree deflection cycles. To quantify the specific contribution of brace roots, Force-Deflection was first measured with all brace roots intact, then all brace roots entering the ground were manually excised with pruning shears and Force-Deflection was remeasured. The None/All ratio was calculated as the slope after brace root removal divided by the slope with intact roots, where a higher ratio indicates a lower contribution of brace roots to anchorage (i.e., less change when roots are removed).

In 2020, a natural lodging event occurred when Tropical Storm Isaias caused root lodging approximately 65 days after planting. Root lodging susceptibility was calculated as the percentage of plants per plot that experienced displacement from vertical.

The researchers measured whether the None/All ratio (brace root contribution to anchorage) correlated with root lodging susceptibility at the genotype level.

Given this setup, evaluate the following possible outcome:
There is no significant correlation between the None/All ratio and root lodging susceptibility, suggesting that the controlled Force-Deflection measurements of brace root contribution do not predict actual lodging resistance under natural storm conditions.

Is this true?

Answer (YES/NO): NO